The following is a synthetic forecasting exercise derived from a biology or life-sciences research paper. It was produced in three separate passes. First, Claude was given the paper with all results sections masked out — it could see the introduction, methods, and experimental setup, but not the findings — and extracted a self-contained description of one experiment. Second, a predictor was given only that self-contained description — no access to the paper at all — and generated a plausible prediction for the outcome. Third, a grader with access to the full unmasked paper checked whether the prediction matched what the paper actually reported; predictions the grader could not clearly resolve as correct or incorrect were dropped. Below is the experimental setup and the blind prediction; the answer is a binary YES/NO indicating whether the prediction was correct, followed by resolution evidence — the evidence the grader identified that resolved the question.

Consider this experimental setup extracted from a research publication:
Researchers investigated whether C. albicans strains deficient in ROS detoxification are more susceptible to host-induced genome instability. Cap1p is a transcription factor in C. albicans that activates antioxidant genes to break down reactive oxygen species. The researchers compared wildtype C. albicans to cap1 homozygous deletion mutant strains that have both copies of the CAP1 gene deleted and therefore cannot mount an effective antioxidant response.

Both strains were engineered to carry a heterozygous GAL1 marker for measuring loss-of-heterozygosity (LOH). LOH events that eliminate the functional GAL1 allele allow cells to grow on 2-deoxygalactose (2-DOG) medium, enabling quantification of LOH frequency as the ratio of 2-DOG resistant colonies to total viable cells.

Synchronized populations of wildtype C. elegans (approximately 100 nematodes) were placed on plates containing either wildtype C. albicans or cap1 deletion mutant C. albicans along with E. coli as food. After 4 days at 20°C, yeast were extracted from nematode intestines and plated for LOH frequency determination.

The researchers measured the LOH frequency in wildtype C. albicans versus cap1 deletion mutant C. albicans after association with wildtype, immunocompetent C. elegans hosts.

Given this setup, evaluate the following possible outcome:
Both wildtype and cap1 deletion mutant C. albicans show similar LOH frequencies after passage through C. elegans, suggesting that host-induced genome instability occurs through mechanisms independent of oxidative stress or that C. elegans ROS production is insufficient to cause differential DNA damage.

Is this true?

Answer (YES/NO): NO